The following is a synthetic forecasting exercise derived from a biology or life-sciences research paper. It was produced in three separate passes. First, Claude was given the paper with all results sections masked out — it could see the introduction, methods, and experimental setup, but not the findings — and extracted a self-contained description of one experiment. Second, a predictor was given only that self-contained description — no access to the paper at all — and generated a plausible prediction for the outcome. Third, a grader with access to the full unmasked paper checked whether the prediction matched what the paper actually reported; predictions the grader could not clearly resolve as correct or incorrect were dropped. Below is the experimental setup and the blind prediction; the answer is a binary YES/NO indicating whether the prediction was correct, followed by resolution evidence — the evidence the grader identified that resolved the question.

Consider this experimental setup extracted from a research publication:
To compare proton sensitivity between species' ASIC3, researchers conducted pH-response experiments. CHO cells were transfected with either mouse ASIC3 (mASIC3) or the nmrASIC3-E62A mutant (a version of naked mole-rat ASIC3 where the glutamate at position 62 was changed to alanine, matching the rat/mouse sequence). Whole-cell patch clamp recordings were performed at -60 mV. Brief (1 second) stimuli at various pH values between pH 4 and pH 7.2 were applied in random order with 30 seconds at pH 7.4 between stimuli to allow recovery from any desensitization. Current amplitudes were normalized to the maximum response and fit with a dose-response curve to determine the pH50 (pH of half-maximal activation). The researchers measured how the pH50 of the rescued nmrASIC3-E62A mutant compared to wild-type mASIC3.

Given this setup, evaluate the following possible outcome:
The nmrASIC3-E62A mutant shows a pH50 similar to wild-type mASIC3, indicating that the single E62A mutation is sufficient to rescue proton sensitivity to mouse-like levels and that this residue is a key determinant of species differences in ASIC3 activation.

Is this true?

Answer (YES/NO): NO